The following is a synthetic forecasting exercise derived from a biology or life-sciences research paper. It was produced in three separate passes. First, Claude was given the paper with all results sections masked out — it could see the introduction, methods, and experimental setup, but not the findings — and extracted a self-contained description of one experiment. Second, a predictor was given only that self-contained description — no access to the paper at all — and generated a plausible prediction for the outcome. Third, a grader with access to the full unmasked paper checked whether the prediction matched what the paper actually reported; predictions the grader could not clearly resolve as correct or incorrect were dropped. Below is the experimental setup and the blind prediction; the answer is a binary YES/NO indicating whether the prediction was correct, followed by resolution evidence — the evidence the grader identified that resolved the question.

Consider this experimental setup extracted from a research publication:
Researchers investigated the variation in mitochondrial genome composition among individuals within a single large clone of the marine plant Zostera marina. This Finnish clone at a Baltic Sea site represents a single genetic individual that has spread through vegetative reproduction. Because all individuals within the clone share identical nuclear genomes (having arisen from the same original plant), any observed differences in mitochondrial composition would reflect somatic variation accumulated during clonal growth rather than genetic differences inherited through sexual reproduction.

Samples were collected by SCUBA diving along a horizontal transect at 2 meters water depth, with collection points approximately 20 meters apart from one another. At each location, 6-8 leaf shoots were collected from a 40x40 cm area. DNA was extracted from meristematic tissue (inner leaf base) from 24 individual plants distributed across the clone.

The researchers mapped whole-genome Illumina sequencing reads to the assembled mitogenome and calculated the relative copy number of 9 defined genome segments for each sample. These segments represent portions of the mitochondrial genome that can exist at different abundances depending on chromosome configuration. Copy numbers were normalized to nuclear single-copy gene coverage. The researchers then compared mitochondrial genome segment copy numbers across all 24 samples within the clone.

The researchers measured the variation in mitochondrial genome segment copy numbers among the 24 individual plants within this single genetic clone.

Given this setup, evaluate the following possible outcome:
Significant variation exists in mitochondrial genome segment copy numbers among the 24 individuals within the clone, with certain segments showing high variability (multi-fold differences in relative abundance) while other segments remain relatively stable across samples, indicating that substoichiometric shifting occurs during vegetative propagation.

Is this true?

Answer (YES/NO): NO